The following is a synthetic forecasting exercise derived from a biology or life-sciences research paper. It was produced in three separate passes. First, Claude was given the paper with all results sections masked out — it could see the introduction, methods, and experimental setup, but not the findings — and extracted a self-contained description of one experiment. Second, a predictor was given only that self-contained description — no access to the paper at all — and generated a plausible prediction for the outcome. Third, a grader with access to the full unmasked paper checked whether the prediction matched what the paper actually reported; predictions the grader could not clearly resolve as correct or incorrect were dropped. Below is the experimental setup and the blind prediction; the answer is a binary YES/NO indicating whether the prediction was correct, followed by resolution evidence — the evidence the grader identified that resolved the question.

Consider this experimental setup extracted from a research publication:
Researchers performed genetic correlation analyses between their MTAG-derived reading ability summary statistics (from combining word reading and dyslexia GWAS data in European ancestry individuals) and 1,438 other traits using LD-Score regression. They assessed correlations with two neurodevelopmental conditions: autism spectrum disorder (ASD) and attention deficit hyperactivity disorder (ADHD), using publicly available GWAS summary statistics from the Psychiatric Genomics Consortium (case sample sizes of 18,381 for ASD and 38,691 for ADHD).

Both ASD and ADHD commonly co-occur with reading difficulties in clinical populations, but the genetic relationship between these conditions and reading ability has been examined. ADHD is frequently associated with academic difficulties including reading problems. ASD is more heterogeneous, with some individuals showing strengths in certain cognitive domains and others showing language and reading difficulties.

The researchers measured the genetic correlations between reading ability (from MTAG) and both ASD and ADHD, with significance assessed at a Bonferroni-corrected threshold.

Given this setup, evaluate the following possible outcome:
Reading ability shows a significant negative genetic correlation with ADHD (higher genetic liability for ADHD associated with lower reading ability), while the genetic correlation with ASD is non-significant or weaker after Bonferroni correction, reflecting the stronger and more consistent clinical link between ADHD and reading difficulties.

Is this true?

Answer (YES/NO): YES